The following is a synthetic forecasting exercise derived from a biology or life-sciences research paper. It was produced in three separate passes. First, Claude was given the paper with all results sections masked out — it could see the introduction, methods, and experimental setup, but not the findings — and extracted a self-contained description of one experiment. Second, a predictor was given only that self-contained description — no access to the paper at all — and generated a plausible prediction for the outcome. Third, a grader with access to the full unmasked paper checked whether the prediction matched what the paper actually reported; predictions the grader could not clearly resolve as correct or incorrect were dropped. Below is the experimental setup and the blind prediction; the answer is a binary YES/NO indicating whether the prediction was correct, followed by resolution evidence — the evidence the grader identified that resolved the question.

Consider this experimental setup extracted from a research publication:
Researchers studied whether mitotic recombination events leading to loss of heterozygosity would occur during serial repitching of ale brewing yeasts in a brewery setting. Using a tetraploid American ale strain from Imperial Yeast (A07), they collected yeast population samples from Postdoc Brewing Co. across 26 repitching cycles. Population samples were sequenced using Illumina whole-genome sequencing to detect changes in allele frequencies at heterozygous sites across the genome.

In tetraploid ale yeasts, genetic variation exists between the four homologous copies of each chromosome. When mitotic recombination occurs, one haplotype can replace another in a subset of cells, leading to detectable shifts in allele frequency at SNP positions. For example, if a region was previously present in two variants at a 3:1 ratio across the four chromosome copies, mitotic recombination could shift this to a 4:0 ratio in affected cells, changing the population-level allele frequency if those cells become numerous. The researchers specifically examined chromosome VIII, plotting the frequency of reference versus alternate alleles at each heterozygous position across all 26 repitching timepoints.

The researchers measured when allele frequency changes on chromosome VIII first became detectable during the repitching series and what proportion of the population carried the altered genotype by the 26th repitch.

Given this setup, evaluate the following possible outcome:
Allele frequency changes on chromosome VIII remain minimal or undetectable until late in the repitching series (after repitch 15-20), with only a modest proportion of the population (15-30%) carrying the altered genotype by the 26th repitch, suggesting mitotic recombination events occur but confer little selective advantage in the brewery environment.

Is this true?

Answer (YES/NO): NO